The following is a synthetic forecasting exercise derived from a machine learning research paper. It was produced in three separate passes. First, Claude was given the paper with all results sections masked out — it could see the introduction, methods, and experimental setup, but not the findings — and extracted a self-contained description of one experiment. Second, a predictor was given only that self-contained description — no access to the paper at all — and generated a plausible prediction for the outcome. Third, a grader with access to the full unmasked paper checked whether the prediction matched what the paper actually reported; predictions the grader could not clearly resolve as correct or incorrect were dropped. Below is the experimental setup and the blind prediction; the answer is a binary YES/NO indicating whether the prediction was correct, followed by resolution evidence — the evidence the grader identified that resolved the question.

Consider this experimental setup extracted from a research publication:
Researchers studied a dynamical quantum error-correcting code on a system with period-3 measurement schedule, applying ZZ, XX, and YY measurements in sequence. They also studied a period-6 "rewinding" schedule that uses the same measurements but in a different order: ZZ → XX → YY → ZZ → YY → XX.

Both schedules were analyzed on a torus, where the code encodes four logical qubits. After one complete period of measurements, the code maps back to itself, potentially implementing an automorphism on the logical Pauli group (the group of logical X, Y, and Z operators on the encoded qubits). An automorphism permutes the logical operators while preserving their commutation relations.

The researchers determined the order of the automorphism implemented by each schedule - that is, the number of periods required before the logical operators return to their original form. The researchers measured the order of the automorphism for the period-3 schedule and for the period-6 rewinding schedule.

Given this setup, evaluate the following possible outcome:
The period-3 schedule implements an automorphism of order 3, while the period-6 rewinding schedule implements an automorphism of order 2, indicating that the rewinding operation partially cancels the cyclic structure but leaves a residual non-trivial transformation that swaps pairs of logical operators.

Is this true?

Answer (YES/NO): NO